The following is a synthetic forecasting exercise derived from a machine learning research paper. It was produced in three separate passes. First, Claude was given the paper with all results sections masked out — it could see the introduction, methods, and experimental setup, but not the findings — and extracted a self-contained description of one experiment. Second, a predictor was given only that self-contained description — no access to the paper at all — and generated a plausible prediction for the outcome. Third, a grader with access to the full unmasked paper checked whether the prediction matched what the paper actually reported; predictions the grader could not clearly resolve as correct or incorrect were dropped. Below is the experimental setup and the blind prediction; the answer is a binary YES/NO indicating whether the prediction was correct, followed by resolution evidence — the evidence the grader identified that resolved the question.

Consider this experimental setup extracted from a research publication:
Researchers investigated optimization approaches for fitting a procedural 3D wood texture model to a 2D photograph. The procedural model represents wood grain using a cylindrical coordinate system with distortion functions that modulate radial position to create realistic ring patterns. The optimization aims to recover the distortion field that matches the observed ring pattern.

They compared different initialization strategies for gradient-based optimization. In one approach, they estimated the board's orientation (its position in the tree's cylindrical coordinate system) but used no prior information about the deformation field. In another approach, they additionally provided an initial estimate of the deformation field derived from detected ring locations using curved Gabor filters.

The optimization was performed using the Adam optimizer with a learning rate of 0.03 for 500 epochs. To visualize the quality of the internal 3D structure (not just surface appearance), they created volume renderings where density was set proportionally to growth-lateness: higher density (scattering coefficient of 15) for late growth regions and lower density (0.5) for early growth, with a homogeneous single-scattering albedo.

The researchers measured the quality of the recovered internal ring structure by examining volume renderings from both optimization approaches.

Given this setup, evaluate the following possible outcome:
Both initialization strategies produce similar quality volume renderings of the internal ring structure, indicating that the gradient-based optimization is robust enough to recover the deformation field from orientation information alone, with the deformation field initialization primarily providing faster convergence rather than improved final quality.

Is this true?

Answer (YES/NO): NO